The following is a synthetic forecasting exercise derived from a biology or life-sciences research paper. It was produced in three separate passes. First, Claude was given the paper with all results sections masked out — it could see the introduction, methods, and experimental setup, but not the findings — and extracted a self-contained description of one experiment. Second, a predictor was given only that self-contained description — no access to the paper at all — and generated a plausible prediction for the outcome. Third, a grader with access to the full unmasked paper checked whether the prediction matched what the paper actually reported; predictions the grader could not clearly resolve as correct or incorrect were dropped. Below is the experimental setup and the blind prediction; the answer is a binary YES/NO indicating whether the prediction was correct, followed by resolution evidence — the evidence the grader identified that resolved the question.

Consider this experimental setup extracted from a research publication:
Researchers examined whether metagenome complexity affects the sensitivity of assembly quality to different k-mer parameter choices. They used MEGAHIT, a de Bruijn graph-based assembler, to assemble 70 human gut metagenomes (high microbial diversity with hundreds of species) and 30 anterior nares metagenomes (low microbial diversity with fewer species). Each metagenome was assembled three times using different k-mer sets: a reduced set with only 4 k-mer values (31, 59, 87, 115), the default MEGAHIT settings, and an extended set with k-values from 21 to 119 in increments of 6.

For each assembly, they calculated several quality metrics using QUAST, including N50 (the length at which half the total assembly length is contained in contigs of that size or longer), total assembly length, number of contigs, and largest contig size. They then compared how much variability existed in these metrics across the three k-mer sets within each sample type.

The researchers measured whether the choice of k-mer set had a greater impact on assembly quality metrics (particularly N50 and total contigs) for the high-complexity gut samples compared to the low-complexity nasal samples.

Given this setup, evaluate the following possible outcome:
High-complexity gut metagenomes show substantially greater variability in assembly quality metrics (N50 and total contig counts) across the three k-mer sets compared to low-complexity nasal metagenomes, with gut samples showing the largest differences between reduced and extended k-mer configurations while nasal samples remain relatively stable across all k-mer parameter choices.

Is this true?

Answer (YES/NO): NO